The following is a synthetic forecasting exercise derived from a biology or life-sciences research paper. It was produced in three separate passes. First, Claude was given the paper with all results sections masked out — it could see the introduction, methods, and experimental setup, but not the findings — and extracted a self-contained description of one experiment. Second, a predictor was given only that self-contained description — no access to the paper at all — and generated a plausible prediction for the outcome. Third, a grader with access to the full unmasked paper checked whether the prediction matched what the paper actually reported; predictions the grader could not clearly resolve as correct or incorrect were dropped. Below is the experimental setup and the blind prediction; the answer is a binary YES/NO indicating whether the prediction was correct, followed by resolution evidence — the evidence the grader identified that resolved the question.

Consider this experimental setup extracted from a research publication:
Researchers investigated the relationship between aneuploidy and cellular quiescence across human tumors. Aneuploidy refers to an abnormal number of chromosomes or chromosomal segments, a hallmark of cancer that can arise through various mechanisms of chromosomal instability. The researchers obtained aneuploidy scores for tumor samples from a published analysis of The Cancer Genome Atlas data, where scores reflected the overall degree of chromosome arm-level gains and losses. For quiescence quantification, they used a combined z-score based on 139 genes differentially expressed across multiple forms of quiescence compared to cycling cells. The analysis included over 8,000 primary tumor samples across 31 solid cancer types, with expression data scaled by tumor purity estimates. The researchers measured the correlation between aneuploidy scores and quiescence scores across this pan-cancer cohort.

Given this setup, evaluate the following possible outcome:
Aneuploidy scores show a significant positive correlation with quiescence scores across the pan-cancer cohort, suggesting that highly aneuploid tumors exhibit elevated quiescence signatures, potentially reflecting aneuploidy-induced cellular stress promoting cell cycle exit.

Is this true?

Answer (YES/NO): NO